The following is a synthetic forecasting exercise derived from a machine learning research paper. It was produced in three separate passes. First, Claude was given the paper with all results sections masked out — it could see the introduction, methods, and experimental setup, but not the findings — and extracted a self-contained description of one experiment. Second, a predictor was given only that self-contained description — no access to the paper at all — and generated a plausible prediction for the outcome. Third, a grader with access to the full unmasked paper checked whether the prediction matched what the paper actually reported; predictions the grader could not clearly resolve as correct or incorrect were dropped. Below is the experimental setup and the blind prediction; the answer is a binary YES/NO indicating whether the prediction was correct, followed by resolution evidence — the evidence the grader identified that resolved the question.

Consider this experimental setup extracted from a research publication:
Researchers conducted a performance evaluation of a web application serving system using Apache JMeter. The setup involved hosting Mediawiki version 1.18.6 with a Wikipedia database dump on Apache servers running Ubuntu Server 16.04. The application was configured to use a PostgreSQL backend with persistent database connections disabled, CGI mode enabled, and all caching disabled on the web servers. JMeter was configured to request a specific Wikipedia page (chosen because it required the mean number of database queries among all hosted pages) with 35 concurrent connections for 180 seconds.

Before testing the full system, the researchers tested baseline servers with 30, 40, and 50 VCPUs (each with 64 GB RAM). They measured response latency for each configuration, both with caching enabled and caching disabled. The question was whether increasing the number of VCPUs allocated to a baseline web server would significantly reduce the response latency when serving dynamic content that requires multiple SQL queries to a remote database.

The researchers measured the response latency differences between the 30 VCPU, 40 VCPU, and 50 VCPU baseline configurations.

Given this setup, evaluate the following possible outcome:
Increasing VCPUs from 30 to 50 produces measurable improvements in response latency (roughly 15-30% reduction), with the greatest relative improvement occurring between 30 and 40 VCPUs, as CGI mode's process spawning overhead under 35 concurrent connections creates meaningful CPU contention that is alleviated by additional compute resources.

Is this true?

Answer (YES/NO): NO